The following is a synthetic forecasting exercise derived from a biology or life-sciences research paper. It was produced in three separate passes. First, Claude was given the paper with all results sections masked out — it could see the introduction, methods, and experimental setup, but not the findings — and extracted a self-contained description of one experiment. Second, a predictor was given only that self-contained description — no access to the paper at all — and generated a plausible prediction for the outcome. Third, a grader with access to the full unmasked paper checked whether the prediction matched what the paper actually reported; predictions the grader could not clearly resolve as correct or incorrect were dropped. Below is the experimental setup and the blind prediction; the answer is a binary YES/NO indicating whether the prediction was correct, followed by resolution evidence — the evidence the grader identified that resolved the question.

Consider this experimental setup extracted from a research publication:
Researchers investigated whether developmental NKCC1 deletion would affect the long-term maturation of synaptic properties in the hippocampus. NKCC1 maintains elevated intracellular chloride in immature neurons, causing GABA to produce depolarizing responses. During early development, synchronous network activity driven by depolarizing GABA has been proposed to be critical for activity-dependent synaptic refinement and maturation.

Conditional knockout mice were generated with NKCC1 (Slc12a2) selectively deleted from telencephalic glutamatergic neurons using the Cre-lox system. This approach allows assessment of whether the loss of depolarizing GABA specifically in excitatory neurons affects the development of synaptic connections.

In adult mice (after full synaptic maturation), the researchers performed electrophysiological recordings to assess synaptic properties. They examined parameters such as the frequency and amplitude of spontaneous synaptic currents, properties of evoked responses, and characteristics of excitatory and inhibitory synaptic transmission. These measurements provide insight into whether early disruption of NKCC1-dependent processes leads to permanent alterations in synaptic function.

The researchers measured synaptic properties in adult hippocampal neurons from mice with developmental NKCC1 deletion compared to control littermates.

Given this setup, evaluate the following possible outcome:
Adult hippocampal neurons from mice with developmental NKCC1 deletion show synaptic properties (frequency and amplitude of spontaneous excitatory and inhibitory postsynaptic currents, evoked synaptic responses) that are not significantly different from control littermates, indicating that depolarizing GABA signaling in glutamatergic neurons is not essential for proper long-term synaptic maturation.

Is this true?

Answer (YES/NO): NO